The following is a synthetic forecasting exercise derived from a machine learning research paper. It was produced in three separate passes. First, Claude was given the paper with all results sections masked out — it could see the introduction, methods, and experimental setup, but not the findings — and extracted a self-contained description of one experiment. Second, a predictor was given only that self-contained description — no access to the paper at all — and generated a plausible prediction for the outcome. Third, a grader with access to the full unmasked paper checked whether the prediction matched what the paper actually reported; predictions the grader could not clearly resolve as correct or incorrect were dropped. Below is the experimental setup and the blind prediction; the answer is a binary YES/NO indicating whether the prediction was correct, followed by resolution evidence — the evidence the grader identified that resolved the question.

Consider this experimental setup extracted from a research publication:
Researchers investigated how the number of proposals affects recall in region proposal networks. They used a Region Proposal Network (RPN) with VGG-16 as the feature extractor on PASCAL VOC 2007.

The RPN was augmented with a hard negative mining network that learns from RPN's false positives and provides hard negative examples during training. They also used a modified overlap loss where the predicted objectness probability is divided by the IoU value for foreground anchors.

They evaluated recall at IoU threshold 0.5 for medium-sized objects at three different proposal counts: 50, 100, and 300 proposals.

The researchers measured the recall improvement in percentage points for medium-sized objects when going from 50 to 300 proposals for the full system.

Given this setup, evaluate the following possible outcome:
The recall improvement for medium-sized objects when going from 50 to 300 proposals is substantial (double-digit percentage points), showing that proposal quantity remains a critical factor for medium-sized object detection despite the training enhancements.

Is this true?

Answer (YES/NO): YES